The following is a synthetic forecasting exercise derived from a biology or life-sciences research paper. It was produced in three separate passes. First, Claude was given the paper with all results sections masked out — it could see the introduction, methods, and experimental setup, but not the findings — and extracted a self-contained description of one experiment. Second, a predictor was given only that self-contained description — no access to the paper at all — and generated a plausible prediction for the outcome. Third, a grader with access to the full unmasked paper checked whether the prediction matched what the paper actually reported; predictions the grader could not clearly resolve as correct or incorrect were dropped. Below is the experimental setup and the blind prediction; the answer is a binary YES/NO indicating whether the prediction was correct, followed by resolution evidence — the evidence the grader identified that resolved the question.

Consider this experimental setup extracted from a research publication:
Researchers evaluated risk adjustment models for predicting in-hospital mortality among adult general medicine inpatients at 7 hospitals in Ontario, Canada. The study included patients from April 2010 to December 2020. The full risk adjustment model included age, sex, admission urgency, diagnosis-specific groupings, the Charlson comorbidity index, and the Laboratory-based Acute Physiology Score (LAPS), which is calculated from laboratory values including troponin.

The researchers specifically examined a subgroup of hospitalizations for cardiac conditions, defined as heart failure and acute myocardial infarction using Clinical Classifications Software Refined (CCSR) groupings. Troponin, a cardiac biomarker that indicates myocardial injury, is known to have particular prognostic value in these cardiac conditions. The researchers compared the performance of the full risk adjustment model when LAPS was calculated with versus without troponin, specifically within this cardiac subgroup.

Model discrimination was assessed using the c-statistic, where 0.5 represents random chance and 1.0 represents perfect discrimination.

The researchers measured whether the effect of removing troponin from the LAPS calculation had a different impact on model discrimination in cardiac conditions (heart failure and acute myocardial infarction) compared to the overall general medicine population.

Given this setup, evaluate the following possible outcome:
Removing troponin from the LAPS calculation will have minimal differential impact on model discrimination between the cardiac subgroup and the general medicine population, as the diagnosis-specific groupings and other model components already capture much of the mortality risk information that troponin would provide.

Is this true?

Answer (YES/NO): YES